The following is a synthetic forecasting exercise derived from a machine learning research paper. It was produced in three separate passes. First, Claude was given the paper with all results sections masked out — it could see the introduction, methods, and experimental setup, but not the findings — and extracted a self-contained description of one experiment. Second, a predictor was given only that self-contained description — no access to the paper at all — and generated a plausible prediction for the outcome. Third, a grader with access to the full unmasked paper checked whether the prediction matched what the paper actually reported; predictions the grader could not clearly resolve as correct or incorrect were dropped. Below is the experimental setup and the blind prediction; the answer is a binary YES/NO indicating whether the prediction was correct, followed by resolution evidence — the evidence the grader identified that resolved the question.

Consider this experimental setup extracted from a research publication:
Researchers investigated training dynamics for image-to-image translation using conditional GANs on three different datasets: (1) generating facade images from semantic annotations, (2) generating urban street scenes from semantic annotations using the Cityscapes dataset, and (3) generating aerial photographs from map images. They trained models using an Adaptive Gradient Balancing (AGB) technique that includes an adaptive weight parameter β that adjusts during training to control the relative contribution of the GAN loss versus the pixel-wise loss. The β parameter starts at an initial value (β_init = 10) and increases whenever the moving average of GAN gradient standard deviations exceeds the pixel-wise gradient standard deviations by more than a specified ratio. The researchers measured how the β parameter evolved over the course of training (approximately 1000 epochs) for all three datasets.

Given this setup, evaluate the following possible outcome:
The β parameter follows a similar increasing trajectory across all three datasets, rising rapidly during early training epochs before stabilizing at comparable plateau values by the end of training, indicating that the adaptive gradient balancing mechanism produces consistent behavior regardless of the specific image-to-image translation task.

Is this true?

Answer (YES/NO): NO